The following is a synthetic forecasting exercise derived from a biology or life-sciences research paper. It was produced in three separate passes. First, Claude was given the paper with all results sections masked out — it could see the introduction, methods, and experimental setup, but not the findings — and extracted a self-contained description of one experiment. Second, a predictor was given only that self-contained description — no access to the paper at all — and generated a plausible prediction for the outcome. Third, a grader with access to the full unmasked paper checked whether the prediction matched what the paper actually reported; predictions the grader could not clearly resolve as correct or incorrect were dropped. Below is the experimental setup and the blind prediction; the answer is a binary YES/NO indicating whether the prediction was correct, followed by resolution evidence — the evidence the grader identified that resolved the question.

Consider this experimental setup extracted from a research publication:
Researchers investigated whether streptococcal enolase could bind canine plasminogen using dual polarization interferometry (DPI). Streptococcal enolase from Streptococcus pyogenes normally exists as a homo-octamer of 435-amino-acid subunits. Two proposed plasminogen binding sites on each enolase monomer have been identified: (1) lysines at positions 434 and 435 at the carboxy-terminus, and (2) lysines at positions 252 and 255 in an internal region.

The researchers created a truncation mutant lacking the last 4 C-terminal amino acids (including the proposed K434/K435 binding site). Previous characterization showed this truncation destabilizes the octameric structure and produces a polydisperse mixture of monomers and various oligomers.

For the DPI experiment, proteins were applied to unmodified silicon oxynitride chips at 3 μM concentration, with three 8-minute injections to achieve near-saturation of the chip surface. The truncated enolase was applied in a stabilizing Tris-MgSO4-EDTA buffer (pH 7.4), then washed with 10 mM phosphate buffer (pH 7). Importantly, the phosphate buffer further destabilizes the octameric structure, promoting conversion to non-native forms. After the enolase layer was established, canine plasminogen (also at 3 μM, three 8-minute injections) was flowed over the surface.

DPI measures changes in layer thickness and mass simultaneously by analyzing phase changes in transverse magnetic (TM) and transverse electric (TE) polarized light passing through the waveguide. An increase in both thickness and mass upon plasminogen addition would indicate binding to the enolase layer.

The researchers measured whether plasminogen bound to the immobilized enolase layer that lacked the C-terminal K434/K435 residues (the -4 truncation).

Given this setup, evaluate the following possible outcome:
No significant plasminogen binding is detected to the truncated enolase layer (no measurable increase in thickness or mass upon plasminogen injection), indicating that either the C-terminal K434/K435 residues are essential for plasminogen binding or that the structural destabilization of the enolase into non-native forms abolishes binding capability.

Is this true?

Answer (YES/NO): NO